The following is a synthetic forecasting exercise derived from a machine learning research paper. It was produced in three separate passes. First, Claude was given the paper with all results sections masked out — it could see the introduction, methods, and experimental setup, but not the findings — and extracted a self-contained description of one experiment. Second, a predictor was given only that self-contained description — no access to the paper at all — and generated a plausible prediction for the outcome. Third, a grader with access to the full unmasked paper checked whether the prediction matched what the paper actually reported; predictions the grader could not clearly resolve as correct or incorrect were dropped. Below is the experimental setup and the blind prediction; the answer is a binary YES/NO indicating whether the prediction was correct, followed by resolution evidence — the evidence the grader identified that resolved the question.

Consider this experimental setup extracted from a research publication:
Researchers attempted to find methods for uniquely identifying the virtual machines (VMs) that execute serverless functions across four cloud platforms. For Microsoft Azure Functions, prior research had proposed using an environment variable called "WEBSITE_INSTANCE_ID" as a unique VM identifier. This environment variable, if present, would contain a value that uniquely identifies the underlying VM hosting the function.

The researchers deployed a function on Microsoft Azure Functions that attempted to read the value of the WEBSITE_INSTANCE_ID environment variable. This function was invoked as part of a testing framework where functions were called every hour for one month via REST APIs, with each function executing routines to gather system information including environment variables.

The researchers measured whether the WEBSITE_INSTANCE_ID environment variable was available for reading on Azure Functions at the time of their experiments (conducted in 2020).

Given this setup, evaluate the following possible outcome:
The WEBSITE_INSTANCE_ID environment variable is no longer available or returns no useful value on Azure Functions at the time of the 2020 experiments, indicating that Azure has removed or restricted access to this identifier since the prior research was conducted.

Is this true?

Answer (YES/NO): YES